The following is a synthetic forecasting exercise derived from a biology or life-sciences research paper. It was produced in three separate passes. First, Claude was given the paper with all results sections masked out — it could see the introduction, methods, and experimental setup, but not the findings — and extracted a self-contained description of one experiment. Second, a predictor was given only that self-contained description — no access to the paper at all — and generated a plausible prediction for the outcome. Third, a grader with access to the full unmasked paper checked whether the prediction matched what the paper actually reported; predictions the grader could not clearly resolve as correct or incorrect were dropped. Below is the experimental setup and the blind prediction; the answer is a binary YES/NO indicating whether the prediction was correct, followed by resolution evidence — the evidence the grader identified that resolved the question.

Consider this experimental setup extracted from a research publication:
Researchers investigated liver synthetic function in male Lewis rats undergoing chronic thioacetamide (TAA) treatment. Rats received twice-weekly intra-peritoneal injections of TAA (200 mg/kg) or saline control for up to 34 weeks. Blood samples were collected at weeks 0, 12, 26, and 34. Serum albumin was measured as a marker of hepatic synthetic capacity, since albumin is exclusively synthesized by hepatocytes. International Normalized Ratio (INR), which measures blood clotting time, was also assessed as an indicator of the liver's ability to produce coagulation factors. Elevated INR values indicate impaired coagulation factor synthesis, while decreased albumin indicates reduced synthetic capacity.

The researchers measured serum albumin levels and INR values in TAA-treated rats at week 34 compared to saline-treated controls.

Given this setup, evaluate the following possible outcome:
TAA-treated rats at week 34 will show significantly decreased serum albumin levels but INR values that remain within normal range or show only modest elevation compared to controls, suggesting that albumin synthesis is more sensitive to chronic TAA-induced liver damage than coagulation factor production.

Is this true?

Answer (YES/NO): NO